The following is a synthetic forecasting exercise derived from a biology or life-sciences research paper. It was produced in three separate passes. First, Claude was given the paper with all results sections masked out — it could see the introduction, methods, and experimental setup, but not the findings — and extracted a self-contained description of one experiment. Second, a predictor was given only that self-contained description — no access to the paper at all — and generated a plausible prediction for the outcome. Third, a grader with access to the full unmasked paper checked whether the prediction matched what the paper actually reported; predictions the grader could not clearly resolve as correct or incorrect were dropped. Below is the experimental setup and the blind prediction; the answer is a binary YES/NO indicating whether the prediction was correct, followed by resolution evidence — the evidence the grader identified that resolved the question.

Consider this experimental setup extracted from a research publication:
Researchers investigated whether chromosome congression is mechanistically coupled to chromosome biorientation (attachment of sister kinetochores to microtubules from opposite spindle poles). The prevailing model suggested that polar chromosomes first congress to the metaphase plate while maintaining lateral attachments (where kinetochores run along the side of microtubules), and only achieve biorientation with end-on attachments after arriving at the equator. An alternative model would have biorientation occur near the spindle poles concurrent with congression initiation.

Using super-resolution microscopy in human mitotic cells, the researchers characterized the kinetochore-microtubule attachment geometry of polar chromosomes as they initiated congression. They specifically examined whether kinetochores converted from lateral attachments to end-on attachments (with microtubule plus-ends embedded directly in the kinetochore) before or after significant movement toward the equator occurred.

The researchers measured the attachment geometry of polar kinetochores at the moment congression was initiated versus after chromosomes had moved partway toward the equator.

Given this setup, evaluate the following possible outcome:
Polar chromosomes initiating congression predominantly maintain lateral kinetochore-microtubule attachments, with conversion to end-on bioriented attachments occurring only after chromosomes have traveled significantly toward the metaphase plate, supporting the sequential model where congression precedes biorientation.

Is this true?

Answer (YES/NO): NO